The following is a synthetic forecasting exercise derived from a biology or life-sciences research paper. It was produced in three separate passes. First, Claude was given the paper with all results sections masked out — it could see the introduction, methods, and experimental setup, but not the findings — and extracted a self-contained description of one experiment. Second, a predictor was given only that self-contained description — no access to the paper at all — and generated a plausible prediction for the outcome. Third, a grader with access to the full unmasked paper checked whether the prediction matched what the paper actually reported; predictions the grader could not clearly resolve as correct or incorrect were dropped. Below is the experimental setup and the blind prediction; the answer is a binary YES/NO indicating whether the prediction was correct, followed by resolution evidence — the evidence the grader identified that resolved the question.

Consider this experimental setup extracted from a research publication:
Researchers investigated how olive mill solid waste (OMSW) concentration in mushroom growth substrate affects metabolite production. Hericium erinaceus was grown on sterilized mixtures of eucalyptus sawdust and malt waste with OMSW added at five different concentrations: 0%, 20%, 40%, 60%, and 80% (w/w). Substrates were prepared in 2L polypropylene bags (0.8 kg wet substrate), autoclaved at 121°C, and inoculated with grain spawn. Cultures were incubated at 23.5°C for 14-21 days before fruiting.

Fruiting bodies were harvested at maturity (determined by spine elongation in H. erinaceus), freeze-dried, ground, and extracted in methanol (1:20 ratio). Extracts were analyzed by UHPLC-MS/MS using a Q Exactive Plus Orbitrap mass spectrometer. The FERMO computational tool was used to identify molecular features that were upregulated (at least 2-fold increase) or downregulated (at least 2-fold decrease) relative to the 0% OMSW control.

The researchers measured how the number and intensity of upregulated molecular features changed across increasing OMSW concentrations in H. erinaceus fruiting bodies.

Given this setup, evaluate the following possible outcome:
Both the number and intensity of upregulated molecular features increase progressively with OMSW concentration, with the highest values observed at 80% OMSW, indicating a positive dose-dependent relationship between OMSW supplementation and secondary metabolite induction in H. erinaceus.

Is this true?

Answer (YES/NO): YES